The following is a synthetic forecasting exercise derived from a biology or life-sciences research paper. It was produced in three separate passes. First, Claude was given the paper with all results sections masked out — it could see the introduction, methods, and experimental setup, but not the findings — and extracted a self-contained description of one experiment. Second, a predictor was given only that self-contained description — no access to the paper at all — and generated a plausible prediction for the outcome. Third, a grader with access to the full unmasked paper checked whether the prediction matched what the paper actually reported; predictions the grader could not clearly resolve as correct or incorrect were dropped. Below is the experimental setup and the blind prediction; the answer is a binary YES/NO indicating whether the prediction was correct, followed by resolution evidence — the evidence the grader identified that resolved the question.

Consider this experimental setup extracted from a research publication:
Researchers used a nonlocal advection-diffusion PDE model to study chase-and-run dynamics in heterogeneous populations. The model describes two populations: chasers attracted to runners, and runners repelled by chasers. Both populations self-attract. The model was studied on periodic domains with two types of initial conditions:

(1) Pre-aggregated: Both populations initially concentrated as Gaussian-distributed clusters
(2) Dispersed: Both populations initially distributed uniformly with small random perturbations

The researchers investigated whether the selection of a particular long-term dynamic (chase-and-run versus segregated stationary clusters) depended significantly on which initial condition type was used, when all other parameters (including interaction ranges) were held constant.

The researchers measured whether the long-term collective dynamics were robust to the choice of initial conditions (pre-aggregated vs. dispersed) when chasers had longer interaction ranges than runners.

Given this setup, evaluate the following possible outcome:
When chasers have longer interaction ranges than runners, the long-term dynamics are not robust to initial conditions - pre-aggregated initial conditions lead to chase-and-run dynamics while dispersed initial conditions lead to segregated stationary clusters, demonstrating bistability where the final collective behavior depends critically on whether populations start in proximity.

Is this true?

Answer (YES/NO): NO